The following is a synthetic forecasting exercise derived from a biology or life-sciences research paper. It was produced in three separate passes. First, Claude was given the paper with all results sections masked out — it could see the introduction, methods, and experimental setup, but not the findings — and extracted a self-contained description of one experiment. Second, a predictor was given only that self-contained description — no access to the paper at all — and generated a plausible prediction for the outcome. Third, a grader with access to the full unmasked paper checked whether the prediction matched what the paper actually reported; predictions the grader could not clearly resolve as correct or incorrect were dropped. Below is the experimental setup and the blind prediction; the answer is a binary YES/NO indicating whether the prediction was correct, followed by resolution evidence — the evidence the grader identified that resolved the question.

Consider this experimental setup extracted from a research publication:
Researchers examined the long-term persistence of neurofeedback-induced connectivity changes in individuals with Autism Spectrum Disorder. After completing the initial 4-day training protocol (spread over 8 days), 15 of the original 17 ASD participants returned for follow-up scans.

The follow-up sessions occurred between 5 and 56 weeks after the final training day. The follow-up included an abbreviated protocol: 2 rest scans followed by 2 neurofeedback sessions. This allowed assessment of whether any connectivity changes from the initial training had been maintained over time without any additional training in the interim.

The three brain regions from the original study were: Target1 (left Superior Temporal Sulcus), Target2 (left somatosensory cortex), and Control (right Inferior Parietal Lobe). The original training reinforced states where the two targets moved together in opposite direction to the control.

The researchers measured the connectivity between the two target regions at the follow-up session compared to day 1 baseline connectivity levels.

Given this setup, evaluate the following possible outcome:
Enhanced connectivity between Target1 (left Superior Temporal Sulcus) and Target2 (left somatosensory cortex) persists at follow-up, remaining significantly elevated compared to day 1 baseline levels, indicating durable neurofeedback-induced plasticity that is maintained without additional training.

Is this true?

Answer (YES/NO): YES